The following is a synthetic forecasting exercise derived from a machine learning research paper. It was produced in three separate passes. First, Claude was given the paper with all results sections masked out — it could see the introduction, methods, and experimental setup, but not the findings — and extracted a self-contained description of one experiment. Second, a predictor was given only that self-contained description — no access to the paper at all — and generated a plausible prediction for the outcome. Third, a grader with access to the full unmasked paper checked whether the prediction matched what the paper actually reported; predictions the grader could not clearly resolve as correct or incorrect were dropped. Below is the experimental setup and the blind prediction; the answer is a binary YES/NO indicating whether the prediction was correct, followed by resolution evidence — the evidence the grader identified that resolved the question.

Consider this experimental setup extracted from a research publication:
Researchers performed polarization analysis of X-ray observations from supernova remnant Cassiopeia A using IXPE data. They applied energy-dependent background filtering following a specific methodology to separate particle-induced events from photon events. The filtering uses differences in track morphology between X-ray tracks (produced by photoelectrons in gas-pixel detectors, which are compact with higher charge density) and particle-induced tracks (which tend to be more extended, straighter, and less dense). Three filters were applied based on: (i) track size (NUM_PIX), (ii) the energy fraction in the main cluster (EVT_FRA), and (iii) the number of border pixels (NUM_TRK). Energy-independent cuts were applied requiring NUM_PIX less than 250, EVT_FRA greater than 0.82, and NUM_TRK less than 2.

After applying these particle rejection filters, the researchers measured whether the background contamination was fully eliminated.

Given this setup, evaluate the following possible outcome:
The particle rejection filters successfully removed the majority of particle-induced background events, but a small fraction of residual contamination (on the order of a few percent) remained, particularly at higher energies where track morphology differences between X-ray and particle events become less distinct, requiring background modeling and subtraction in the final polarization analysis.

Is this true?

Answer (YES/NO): NO